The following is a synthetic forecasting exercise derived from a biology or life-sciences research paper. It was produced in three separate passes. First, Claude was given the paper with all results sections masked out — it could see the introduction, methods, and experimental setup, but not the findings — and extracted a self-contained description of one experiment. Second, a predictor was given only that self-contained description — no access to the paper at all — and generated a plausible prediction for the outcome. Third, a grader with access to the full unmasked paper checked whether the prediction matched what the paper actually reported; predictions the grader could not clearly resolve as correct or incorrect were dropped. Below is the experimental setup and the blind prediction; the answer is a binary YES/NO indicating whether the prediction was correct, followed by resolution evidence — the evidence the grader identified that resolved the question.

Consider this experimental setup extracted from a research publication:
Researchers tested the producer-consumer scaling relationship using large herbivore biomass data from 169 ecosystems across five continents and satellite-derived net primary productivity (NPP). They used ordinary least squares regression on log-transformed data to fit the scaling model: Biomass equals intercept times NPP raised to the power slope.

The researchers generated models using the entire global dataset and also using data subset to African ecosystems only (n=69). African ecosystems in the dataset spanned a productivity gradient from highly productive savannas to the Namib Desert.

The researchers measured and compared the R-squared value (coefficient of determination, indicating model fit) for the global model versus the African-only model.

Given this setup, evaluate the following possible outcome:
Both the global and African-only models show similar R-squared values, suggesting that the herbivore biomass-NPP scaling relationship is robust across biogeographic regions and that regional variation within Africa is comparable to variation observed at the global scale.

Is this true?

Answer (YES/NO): NO